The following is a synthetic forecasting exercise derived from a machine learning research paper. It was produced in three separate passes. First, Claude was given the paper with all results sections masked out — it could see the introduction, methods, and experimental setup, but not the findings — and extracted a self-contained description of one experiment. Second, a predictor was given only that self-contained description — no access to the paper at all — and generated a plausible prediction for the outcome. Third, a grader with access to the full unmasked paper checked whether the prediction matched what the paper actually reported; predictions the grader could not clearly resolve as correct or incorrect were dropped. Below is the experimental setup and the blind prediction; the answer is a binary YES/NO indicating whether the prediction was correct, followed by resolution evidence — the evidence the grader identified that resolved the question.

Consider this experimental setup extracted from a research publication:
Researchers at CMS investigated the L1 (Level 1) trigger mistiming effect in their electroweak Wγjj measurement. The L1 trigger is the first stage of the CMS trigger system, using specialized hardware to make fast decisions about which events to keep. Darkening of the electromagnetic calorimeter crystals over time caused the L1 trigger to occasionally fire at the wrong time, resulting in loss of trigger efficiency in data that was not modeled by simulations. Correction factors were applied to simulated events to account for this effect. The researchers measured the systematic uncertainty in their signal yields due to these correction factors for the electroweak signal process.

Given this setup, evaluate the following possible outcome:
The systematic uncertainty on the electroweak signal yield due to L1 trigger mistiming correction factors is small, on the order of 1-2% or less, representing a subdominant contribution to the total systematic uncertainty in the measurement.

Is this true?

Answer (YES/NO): NO